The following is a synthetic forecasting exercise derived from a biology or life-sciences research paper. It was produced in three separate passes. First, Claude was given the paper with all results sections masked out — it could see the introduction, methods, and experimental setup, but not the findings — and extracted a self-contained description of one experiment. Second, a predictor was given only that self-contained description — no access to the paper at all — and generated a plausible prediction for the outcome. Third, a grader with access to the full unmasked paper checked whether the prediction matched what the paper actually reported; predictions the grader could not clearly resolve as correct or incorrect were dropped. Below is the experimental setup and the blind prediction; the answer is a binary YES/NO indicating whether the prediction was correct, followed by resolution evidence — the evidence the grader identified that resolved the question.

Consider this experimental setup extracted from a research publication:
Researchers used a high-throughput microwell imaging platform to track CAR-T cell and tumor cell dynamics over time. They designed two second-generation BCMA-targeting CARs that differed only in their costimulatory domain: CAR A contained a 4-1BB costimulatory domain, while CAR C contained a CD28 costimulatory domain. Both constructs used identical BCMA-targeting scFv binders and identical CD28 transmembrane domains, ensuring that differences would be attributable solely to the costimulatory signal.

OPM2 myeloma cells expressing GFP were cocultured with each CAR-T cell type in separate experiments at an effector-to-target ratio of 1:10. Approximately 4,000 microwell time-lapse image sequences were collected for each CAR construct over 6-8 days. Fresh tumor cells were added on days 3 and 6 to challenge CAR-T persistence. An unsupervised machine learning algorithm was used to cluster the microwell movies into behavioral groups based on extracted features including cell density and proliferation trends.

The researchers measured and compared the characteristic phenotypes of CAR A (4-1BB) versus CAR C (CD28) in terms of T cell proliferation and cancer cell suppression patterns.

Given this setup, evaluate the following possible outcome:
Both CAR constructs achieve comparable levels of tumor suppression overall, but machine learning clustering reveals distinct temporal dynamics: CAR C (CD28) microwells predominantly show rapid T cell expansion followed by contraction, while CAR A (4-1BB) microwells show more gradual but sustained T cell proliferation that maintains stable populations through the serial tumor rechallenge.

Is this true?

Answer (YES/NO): NO